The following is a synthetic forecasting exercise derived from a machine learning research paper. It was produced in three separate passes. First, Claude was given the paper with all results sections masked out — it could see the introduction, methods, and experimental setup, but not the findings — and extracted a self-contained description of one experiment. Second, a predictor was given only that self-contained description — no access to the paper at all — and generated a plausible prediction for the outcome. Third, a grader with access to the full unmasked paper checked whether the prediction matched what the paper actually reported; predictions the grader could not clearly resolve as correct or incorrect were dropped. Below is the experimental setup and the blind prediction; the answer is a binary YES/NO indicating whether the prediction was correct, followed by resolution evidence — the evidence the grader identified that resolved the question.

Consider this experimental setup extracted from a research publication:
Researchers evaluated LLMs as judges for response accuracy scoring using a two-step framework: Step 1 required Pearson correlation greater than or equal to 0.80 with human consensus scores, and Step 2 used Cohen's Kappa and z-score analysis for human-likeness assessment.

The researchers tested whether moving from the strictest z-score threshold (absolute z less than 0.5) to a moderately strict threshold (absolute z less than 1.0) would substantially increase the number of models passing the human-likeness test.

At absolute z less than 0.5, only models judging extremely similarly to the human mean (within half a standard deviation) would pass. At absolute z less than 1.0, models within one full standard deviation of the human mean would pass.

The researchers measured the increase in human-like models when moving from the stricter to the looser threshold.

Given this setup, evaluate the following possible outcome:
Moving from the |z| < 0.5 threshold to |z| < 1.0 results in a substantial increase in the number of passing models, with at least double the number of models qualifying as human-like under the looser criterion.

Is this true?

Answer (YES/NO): NO